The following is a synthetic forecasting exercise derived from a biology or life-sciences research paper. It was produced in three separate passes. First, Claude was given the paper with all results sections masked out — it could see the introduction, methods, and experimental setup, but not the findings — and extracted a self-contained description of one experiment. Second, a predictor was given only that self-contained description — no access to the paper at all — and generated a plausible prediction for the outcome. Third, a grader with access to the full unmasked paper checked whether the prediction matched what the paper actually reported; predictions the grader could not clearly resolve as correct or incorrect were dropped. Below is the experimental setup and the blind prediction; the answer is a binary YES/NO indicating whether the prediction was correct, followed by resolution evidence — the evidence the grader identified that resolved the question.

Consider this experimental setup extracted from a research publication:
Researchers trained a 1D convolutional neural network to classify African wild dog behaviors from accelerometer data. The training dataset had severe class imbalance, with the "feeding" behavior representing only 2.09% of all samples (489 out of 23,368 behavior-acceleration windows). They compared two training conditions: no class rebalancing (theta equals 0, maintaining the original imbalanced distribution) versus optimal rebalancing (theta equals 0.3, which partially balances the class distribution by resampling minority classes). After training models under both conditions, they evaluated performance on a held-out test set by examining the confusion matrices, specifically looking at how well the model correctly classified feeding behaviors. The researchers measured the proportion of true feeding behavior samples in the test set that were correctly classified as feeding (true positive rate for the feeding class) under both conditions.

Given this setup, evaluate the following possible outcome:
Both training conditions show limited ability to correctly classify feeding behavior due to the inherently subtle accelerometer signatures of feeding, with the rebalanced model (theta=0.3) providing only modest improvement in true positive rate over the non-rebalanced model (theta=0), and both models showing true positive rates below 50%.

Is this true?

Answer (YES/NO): NO